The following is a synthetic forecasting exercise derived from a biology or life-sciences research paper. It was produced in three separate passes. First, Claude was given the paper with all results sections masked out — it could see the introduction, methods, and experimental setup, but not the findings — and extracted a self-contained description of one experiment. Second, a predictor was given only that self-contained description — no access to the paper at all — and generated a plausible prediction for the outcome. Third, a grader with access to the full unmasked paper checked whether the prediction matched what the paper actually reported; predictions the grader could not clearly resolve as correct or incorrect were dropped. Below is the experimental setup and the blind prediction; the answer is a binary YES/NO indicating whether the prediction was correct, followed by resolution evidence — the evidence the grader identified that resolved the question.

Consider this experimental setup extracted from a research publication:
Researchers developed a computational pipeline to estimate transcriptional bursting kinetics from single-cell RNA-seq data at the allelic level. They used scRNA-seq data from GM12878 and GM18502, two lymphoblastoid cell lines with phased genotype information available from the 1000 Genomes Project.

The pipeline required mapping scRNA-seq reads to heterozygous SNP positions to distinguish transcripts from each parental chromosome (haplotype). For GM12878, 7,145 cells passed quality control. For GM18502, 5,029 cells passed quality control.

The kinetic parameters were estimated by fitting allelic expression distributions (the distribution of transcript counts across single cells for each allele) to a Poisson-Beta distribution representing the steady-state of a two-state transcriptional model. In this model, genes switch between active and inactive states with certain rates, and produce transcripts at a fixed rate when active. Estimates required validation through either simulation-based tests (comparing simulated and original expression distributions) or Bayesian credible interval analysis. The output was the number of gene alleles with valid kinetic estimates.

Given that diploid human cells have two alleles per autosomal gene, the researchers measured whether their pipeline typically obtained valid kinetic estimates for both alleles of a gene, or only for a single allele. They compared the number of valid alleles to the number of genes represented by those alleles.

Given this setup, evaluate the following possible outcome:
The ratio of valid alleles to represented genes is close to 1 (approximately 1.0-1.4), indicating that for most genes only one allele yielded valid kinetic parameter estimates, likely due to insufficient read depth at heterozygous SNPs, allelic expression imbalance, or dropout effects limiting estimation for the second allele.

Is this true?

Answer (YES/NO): NO